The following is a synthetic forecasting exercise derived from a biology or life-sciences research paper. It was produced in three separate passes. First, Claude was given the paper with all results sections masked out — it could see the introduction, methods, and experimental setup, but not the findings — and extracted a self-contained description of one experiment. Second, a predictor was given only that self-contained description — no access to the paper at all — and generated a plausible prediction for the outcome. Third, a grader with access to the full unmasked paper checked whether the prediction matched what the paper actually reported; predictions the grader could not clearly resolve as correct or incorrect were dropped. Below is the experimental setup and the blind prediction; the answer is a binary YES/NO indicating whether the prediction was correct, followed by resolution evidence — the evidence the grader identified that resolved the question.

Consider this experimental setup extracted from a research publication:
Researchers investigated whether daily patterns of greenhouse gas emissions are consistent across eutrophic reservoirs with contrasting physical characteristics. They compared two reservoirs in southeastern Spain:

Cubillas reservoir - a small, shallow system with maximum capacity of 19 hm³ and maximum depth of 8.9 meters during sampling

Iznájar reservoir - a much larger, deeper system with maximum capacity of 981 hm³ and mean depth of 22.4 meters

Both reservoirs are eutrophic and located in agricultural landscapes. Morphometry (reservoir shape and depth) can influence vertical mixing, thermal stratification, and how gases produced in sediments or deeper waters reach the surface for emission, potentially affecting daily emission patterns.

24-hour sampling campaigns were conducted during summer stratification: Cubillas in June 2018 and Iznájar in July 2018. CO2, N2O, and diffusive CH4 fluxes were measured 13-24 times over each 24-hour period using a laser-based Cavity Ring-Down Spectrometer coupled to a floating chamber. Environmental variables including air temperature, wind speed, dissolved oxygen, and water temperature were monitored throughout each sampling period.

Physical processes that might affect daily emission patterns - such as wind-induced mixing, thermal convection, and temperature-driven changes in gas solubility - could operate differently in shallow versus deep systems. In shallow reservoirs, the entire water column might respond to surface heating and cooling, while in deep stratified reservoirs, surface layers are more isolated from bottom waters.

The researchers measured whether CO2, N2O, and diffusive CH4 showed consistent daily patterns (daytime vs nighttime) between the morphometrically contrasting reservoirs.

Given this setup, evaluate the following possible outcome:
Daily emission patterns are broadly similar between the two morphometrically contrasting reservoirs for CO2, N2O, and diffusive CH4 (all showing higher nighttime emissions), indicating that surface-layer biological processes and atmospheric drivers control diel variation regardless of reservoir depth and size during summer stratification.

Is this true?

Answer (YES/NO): NO